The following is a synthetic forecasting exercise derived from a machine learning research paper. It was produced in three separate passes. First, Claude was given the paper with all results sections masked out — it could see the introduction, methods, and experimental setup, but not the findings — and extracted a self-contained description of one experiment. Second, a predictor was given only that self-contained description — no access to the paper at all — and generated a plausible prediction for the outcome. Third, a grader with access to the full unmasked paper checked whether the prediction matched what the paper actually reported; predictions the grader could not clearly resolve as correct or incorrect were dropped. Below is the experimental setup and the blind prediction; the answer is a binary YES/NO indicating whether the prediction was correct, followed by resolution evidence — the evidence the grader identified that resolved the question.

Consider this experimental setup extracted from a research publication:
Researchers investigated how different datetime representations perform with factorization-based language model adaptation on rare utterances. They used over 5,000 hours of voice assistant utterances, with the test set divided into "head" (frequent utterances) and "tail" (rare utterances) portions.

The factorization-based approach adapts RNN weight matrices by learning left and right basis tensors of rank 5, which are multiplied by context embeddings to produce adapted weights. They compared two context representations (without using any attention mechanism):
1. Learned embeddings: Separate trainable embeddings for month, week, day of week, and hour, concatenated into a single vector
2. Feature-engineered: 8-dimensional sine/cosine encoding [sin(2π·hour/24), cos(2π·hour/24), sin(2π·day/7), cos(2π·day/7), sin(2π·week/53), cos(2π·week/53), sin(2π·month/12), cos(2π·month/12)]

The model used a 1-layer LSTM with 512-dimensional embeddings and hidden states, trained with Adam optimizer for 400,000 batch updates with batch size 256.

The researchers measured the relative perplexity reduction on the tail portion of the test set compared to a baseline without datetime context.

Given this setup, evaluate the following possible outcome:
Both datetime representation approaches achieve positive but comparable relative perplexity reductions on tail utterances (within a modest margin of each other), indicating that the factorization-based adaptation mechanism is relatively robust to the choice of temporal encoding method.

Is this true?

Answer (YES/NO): NO